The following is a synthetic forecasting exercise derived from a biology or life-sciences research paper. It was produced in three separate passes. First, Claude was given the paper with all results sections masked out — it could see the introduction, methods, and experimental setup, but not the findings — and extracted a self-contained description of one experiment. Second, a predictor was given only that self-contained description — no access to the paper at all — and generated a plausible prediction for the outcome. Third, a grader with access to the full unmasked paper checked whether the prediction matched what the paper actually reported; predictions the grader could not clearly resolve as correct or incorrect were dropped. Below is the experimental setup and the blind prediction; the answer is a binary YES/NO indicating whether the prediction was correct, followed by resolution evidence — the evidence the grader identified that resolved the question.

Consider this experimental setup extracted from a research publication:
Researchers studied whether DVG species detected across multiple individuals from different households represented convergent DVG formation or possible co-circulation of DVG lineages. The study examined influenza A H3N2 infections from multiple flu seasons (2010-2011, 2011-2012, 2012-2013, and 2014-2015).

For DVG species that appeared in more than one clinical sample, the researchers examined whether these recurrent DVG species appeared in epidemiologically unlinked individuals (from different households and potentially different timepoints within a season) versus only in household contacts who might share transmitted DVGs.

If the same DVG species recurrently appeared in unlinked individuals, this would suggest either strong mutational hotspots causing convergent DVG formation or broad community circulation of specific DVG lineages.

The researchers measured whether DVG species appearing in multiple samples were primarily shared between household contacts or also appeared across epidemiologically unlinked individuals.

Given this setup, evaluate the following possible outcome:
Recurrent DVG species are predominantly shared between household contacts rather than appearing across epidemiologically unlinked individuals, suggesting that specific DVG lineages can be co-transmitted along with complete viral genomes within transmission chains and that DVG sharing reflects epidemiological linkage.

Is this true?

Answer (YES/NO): NO